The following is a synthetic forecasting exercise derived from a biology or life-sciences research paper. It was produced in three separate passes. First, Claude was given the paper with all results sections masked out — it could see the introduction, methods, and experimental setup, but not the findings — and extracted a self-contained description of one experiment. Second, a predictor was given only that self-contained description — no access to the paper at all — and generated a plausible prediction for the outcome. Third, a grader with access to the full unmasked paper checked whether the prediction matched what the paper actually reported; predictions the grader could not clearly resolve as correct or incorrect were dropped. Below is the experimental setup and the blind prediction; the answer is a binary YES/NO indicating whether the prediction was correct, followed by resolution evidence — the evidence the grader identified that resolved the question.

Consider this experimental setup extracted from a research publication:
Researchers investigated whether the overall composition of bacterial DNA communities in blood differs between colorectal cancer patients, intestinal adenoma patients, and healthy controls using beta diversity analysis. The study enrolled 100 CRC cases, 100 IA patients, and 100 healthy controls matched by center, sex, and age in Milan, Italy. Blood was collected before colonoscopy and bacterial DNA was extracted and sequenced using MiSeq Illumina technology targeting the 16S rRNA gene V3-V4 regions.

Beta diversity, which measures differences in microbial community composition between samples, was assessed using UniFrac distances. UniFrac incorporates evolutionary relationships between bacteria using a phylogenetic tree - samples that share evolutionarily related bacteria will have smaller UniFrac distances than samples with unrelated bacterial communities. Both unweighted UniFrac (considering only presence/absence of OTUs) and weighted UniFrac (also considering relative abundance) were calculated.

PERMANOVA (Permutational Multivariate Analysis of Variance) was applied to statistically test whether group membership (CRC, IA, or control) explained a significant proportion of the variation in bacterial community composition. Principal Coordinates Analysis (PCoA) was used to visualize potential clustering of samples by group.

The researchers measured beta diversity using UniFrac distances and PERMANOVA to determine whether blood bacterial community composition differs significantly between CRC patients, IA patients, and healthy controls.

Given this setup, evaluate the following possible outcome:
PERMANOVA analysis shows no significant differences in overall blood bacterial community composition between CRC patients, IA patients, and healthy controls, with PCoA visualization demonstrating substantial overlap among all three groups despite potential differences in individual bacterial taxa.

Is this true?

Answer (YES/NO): YES